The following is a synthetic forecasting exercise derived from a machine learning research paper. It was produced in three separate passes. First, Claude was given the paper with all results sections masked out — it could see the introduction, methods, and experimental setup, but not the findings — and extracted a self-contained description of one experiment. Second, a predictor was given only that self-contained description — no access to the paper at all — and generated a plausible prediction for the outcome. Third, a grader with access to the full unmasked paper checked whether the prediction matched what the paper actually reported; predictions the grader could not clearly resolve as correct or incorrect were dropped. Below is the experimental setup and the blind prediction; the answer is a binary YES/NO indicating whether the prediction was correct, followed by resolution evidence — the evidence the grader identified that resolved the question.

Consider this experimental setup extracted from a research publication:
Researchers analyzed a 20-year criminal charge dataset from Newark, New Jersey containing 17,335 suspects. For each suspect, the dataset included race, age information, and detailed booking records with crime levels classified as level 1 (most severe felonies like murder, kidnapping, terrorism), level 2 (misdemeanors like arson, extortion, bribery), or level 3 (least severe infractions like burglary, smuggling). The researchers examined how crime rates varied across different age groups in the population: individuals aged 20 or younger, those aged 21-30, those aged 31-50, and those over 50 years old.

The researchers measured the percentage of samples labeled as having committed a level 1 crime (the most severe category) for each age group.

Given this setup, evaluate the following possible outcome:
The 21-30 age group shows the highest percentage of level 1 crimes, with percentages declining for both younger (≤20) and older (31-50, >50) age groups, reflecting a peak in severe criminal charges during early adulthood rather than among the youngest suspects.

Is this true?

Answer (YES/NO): NO